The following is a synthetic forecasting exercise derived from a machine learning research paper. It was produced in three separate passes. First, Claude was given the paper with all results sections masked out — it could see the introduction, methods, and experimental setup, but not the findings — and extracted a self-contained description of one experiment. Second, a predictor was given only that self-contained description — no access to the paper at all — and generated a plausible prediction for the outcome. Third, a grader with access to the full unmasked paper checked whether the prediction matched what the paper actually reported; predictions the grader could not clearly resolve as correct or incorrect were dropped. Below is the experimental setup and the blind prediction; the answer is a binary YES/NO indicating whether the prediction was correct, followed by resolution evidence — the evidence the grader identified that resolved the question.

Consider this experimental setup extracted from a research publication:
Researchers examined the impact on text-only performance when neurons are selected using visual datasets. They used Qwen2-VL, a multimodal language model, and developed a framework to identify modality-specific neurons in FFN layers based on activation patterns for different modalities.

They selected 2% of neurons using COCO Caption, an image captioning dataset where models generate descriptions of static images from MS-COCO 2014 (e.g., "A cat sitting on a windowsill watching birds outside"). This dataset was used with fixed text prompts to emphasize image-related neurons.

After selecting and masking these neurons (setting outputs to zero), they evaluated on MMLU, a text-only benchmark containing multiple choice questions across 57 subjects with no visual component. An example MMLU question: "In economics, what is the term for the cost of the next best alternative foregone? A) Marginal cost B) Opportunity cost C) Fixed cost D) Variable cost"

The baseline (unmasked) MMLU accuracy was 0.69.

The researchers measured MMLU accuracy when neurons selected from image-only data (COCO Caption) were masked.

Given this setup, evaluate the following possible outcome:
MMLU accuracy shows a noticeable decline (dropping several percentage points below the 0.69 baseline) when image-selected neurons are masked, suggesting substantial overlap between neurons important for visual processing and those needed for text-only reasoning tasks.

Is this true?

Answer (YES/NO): YES